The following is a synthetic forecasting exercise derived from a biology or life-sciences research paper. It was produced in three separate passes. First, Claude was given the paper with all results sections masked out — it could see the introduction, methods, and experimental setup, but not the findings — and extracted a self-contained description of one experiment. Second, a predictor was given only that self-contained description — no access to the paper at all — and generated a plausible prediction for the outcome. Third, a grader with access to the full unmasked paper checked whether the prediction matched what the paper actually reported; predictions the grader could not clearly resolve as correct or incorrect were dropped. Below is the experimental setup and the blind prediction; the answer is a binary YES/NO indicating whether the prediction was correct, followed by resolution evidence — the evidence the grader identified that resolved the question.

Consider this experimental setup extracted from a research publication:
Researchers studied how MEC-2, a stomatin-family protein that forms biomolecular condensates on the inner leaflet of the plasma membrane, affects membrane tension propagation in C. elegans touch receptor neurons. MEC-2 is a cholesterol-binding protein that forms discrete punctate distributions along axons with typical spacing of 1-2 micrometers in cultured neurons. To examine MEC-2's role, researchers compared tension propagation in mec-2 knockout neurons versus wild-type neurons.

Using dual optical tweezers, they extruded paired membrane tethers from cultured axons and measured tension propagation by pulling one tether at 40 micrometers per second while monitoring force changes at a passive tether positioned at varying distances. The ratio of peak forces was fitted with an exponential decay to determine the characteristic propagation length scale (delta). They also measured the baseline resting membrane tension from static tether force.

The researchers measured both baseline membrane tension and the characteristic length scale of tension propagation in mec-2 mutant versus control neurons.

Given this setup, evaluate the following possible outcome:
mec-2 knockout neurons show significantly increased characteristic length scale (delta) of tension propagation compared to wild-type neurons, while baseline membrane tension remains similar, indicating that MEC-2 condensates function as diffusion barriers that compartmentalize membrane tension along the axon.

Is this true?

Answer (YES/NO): NO